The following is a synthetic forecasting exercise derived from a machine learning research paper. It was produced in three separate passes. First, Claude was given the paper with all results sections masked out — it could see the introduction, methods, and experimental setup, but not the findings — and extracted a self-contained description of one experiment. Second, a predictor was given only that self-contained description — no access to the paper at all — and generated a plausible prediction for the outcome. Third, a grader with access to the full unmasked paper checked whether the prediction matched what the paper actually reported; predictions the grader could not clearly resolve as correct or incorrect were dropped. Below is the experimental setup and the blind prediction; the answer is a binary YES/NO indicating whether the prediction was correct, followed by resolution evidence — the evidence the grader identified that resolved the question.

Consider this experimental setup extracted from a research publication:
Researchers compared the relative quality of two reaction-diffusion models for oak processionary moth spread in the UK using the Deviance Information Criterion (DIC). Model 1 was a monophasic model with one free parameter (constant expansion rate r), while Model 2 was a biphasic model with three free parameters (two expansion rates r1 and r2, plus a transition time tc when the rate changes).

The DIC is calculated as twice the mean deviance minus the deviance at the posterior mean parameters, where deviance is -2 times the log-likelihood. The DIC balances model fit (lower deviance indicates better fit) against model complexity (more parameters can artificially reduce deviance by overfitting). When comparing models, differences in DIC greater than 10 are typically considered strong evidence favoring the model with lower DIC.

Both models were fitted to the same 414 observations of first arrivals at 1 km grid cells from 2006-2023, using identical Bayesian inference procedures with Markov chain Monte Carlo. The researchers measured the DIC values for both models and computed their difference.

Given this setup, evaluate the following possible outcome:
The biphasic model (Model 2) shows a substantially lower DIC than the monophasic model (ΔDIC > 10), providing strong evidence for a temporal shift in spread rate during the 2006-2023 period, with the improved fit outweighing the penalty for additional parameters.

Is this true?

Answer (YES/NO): NO